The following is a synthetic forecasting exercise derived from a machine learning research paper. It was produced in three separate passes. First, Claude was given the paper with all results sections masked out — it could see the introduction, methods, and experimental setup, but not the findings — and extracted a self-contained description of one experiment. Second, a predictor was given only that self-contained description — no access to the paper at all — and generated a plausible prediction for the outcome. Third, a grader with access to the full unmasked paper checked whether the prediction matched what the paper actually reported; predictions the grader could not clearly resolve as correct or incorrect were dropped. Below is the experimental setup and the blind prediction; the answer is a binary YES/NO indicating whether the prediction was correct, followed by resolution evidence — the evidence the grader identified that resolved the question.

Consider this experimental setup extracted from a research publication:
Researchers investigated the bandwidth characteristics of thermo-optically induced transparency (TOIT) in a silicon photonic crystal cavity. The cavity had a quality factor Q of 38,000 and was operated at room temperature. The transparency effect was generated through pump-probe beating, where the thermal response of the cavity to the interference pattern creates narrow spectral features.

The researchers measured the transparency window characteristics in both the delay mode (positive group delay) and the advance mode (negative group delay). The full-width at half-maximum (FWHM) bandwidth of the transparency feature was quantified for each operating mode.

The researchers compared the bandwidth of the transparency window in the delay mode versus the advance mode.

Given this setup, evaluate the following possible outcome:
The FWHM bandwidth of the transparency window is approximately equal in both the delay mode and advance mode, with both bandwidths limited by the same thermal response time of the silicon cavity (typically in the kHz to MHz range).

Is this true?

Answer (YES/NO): NO